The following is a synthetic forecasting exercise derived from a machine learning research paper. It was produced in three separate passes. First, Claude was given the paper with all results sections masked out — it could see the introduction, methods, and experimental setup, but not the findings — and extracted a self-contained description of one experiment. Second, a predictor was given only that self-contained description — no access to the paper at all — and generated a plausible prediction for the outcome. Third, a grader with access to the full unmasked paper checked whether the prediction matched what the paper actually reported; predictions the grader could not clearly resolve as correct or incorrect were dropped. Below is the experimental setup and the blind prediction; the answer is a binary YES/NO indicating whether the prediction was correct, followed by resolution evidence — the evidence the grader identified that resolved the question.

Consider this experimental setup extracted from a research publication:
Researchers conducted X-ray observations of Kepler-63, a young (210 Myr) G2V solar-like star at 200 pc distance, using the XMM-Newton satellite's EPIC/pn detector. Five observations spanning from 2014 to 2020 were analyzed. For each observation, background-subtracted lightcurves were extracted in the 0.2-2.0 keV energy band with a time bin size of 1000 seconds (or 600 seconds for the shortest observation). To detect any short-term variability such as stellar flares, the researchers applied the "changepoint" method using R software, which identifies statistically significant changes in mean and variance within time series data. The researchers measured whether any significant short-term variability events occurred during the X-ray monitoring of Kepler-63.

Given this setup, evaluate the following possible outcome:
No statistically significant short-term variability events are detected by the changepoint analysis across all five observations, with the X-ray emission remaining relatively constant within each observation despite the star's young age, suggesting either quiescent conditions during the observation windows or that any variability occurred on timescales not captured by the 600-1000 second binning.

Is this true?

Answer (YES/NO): YES